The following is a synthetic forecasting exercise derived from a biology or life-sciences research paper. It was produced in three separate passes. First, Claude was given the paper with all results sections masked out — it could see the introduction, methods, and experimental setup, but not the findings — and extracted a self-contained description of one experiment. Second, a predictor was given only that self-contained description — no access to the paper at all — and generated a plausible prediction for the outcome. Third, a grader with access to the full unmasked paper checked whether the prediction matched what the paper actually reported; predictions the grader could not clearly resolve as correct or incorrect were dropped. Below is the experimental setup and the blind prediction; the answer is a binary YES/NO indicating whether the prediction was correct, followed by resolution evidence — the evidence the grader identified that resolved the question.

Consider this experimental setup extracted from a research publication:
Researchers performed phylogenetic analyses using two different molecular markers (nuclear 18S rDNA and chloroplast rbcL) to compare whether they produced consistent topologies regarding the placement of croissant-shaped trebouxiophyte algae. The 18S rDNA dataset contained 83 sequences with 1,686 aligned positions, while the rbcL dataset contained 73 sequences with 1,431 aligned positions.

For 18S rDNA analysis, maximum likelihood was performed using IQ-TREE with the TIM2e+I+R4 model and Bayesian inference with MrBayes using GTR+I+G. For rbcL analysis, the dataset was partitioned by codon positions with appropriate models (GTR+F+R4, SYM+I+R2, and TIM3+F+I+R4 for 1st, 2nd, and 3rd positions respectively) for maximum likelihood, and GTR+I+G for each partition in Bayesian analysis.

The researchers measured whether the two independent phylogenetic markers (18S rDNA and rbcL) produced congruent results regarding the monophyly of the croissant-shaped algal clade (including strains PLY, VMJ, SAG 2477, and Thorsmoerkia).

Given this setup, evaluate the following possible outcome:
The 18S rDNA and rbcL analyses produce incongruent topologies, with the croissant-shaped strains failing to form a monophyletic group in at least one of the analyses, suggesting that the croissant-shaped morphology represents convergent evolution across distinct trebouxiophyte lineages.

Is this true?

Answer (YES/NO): NO